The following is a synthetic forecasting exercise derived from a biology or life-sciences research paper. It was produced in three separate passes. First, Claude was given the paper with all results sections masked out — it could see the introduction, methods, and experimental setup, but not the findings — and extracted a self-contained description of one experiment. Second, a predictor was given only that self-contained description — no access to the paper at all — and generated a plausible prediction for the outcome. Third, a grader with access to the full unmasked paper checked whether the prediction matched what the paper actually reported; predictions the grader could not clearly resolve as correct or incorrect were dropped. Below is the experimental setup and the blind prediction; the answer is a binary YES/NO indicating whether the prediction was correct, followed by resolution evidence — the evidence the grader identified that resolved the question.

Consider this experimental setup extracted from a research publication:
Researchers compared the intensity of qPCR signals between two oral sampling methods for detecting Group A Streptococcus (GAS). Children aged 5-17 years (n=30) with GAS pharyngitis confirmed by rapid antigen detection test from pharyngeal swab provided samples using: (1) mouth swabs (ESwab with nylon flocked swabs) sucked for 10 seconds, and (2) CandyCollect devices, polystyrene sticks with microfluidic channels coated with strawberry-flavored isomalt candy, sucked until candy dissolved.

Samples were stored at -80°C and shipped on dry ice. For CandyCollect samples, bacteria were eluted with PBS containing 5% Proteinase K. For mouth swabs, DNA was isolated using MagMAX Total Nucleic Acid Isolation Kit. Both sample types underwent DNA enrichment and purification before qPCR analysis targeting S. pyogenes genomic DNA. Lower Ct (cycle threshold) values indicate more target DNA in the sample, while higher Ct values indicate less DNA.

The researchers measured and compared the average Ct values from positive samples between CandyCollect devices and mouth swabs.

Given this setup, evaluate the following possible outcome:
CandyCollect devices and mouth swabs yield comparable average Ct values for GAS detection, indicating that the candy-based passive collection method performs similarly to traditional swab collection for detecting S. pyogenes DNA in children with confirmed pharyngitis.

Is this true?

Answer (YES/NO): YES